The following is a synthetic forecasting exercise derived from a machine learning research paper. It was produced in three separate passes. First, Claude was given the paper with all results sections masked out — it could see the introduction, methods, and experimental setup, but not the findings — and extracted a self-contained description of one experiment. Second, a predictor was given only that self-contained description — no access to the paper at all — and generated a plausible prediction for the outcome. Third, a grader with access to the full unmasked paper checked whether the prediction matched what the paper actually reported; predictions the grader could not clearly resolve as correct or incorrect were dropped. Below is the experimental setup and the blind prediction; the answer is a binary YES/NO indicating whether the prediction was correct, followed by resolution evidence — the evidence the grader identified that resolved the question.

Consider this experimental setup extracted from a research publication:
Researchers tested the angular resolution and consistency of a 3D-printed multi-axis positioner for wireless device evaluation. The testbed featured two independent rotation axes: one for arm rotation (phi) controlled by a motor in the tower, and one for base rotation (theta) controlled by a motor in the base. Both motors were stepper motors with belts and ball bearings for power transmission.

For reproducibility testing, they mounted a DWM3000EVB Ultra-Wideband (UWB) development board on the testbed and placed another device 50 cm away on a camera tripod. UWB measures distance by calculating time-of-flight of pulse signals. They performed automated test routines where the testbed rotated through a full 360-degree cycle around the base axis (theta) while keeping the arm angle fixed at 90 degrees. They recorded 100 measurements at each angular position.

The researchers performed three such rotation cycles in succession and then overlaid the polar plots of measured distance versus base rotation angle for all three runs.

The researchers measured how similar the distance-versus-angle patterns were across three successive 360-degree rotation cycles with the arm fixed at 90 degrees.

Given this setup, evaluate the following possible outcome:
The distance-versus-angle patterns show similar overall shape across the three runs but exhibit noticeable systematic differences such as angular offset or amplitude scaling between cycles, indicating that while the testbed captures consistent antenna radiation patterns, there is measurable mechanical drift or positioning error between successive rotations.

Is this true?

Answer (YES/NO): NO